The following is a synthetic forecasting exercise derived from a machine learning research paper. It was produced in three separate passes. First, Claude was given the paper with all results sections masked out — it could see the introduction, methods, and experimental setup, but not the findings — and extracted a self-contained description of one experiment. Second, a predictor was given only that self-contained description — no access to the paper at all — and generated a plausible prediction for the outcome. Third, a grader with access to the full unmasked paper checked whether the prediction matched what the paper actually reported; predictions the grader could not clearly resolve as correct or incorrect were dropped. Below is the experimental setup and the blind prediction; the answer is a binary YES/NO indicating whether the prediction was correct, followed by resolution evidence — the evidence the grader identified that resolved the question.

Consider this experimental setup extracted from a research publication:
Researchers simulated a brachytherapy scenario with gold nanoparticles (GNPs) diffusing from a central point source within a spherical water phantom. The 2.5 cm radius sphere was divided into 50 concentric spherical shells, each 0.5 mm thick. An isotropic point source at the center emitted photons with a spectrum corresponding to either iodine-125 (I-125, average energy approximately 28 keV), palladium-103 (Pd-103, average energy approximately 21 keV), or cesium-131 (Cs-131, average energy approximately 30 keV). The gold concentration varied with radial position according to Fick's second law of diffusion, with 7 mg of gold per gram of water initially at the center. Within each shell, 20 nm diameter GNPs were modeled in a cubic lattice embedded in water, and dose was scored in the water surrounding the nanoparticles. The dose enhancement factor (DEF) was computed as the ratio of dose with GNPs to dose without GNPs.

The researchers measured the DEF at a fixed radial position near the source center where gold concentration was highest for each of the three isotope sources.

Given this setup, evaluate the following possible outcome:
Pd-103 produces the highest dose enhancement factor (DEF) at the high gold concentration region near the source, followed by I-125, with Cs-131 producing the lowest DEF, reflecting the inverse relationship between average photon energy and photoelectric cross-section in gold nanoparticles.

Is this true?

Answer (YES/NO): NO